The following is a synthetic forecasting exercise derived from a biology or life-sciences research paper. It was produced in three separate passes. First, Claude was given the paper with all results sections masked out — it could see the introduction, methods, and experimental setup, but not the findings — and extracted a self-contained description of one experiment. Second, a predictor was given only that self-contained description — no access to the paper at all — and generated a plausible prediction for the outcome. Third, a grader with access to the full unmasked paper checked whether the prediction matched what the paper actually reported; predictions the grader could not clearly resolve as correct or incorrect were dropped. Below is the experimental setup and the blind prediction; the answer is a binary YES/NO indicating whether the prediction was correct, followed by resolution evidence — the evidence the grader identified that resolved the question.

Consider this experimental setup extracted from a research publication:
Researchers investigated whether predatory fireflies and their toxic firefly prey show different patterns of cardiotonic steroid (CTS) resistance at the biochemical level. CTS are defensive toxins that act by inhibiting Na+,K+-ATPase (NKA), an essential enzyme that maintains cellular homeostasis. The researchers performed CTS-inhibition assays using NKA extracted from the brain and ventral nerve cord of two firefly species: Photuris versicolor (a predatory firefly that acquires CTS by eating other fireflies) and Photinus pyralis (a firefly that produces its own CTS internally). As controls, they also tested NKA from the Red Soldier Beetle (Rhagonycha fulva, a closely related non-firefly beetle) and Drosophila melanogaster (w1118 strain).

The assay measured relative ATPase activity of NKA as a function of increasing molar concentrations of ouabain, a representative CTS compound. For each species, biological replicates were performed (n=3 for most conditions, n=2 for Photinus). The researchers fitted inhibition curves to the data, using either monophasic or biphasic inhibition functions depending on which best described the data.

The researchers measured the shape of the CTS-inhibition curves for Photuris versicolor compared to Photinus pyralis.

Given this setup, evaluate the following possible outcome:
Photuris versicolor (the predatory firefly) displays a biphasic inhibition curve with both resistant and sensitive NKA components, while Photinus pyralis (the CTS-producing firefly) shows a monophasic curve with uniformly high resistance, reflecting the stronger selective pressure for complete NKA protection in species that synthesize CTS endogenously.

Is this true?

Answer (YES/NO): NO